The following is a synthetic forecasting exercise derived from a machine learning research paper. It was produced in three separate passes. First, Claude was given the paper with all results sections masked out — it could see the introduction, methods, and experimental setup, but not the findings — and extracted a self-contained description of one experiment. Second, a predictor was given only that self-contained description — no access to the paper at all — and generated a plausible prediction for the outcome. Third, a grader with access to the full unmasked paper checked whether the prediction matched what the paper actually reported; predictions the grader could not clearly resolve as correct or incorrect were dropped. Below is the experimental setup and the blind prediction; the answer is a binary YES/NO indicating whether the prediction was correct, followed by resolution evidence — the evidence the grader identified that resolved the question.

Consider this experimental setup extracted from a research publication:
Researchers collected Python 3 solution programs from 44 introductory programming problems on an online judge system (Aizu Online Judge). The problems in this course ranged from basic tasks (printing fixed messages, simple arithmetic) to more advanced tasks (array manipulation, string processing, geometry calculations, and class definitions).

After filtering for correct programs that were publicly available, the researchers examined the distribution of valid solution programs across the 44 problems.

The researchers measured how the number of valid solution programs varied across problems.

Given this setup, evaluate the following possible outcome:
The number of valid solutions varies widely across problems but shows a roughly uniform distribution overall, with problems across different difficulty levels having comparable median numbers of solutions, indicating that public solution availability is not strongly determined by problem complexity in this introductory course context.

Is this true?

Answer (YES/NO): NO